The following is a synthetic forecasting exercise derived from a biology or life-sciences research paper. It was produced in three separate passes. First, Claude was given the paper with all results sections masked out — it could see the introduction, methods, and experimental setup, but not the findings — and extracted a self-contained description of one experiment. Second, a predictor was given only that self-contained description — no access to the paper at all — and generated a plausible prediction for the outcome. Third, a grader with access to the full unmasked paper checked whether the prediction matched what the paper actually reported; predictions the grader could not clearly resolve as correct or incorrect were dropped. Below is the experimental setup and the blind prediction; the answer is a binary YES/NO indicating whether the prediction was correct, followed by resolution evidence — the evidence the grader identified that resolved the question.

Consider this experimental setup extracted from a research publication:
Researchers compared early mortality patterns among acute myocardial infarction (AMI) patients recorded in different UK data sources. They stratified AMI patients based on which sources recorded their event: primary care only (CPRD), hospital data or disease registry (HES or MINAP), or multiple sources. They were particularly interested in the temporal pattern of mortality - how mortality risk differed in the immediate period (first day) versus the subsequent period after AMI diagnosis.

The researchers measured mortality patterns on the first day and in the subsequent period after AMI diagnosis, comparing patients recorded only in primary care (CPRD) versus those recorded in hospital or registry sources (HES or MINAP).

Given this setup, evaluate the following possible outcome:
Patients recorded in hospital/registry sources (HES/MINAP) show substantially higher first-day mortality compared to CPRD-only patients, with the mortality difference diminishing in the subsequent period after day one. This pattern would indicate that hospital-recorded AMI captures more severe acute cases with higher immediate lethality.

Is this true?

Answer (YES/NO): NO